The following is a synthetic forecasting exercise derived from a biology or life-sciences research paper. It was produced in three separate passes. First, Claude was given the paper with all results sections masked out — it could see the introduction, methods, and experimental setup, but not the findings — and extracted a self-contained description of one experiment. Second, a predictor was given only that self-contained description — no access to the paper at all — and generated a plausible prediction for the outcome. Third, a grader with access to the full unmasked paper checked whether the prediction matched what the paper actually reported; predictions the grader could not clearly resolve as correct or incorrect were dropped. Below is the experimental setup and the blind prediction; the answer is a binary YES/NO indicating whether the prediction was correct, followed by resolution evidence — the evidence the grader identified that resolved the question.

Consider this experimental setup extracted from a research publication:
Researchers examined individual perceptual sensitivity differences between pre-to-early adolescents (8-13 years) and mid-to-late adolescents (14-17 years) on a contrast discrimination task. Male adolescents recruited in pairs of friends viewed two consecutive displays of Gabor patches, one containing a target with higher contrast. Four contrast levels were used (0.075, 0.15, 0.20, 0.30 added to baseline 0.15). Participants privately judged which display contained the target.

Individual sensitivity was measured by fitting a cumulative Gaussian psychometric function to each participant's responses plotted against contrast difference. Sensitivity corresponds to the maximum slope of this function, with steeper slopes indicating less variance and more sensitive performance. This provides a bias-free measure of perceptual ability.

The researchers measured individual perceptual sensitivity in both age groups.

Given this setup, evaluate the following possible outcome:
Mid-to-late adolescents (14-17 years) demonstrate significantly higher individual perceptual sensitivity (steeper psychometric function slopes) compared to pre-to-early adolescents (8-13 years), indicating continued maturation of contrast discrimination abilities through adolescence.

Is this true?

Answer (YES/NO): YES